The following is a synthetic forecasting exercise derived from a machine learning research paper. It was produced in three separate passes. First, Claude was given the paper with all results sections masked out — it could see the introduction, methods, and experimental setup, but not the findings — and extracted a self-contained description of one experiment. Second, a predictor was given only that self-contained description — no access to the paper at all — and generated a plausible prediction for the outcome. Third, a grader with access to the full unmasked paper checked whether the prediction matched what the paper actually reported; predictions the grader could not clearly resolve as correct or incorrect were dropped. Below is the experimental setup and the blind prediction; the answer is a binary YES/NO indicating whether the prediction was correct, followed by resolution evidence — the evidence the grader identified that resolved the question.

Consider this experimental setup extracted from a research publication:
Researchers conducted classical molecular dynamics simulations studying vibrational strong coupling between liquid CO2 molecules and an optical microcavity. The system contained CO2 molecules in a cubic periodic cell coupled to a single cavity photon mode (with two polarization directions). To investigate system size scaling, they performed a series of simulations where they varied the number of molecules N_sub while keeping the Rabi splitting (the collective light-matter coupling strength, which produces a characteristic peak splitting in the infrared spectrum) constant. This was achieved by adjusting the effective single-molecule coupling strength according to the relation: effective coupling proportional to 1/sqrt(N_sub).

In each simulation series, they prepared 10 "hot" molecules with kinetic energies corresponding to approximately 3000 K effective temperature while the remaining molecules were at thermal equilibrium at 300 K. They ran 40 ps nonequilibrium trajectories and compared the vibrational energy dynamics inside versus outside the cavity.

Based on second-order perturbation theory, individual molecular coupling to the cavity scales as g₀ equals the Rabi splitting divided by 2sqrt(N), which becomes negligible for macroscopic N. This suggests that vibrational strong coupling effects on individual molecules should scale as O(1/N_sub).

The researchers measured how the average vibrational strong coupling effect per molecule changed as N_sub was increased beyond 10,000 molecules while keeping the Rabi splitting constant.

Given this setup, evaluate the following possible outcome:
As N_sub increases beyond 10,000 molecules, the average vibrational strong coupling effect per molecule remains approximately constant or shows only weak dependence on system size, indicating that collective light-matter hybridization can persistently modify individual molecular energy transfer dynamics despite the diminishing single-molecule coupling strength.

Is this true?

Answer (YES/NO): NO